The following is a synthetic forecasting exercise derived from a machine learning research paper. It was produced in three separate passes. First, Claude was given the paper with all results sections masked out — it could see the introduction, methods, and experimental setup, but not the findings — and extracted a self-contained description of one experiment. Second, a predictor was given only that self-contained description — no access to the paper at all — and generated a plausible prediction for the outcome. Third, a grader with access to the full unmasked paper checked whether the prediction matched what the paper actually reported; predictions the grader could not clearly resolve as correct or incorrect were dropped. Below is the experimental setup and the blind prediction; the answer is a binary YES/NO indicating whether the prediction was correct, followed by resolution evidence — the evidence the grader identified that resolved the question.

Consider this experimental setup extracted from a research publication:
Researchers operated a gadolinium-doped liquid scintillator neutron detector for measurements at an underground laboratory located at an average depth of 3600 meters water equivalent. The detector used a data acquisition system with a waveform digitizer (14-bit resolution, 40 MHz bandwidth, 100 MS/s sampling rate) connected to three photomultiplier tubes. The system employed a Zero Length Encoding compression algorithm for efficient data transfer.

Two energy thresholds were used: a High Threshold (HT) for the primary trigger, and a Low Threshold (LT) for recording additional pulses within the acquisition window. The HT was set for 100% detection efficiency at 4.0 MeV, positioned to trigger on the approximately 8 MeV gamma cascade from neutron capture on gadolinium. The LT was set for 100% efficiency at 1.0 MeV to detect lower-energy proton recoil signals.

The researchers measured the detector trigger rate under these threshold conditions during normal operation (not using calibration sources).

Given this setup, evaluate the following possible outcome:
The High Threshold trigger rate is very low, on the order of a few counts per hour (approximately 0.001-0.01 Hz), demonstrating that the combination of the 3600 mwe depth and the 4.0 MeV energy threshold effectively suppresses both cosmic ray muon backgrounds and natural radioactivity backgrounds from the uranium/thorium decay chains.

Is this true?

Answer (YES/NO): NO